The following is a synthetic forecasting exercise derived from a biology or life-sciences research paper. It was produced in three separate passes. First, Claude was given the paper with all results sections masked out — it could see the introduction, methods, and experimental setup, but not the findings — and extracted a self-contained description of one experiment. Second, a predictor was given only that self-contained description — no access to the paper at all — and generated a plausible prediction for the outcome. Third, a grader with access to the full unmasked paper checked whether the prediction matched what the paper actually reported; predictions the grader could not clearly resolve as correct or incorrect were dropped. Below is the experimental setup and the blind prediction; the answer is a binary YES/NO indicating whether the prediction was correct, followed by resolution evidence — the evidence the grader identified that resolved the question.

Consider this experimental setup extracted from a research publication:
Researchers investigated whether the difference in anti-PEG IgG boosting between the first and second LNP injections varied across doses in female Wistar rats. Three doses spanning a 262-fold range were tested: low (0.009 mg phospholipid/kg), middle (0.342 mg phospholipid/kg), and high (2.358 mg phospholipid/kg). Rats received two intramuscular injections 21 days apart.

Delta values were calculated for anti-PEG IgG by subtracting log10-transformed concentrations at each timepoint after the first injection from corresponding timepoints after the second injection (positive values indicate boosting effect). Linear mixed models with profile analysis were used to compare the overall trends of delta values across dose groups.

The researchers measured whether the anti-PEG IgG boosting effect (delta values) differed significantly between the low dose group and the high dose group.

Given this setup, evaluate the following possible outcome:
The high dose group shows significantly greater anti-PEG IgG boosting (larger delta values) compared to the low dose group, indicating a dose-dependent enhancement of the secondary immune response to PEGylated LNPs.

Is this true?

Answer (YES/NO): YES